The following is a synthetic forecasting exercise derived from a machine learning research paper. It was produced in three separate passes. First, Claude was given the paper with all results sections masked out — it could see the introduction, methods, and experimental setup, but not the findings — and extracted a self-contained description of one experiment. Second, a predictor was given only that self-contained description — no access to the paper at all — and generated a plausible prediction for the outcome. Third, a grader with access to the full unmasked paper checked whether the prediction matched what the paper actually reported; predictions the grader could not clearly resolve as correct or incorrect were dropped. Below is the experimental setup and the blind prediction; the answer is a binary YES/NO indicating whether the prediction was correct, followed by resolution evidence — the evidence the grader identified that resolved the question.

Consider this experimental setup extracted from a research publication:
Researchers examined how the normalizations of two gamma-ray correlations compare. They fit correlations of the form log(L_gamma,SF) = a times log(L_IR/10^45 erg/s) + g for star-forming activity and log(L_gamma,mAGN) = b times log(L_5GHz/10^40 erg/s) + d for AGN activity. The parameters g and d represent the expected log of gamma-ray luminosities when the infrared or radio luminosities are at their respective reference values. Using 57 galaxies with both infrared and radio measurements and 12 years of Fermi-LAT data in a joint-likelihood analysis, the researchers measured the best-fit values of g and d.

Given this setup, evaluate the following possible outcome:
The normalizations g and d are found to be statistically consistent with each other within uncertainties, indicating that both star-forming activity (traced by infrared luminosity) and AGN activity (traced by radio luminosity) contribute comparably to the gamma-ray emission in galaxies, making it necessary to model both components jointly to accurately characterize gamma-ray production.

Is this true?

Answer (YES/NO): NO